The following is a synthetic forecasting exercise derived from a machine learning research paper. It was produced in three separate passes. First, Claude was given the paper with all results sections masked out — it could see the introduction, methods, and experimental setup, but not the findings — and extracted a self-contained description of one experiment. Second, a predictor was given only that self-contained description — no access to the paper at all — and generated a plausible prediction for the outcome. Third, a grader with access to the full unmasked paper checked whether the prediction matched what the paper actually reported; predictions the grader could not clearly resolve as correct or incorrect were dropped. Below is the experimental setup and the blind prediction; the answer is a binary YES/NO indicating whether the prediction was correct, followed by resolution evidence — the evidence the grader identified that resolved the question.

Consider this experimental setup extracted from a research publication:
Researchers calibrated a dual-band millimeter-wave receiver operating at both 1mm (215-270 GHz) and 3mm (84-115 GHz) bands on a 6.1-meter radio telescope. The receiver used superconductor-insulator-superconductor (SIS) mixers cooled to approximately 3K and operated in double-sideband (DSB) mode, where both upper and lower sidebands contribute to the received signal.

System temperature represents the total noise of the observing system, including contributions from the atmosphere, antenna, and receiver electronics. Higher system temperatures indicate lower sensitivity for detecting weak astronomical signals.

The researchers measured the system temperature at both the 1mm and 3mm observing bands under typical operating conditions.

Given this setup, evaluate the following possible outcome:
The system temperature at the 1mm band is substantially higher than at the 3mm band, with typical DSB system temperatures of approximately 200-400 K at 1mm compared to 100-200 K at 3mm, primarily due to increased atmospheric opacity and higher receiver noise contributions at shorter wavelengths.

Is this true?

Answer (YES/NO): YES